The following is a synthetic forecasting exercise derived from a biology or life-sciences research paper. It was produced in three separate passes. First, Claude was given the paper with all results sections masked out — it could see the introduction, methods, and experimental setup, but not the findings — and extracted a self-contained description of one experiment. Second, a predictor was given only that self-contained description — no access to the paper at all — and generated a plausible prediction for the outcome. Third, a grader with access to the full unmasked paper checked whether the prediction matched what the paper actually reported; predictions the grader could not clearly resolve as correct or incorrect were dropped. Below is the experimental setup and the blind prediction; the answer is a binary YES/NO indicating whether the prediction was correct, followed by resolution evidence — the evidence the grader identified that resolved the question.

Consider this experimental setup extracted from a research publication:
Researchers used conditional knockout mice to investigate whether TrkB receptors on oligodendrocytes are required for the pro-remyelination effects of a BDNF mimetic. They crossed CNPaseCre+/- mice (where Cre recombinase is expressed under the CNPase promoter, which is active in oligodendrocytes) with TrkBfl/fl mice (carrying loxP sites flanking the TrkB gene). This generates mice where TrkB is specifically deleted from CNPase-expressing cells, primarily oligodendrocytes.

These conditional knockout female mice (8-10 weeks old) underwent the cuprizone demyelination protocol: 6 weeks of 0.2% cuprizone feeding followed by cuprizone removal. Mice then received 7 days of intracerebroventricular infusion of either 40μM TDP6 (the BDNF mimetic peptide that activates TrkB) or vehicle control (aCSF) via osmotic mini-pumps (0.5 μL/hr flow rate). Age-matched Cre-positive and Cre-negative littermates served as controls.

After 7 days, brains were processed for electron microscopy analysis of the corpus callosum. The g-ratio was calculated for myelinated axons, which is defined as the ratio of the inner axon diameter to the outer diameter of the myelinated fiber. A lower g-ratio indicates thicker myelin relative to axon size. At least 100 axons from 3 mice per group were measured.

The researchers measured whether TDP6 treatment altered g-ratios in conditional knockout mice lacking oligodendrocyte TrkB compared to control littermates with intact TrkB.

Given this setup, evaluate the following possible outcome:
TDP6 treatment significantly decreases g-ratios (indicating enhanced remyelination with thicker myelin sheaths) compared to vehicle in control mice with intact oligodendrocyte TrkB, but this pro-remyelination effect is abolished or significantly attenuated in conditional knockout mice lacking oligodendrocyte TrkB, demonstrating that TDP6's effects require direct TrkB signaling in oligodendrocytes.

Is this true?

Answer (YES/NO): YES